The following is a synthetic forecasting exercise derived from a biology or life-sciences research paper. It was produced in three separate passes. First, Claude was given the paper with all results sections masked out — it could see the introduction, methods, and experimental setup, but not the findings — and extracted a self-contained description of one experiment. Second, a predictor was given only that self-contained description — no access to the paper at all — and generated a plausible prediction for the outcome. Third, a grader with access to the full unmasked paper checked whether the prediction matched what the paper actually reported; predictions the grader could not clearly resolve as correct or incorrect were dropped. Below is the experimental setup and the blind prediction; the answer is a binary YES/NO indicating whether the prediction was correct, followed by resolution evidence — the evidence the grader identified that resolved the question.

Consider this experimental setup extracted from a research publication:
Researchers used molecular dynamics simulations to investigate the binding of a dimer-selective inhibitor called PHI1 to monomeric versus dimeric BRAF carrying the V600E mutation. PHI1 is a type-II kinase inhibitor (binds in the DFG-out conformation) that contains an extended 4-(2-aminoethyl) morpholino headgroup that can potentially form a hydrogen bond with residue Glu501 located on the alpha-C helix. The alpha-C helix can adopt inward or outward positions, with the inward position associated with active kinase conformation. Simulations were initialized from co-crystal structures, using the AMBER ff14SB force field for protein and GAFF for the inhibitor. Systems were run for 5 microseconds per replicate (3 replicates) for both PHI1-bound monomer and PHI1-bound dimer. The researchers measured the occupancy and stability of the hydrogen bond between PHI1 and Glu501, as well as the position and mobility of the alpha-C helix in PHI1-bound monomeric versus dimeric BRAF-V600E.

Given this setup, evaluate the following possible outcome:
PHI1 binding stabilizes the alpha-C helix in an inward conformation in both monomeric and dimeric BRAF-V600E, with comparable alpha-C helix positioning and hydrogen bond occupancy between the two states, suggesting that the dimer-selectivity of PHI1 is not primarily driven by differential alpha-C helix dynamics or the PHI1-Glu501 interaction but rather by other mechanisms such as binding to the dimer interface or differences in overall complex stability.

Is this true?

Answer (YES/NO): NO